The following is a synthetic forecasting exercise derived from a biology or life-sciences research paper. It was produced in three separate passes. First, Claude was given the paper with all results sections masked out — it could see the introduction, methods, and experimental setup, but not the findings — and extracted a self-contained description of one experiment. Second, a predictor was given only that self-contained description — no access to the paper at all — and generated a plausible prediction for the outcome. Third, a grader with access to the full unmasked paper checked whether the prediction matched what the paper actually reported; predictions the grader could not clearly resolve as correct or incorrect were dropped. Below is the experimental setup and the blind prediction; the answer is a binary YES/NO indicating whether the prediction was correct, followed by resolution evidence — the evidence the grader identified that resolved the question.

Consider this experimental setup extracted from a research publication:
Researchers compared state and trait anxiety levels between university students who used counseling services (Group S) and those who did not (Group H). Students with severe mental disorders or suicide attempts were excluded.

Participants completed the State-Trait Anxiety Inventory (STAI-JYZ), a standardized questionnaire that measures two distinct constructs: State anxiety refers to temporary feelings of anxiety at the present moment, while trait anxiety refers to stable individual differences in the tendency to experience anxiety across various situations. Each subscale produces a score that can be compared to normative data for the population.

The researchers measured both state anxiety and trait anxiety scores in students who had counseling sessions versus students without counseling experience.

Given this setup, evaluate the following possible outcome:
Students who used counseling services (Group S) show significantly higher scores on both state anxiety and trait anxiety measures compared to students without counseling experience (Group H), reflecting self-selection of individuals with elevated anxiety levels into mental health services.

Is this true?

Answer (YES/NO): YES